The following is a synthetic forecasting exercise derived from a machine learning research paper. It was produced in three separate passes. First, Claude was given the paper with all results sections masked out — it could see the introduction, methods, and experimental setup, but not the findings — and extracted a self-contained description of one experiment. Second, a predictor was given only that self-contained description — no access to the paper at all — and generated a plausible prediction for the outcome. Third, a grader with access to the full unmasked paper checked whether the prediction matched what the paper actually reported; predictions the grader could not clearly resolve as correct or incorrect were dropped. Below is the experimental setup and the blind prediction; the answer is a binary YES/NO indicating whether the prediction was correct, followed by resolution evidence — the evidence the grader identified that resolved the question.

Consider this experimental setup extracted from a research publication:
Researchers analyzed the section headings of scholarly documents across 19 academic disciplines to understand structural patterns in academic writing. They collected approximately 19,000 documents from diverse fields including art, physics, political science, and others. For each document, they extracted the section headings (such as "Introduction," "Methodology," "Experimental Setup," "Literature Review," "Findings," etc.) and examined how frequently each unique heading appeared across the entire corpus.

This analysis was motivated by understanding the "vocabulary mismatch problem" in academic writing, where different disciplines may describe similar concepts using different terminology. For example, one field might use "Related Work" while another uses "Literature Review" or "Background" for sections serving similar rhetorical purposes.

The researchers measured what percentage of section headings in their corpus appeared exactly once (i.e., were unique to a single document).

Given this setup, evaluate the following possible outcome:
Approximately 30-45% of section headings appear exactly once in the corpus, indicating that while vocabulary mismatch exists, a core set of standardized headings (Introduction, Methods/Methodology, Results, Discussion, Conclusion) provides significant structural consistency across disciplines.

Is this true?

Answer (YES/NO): NO